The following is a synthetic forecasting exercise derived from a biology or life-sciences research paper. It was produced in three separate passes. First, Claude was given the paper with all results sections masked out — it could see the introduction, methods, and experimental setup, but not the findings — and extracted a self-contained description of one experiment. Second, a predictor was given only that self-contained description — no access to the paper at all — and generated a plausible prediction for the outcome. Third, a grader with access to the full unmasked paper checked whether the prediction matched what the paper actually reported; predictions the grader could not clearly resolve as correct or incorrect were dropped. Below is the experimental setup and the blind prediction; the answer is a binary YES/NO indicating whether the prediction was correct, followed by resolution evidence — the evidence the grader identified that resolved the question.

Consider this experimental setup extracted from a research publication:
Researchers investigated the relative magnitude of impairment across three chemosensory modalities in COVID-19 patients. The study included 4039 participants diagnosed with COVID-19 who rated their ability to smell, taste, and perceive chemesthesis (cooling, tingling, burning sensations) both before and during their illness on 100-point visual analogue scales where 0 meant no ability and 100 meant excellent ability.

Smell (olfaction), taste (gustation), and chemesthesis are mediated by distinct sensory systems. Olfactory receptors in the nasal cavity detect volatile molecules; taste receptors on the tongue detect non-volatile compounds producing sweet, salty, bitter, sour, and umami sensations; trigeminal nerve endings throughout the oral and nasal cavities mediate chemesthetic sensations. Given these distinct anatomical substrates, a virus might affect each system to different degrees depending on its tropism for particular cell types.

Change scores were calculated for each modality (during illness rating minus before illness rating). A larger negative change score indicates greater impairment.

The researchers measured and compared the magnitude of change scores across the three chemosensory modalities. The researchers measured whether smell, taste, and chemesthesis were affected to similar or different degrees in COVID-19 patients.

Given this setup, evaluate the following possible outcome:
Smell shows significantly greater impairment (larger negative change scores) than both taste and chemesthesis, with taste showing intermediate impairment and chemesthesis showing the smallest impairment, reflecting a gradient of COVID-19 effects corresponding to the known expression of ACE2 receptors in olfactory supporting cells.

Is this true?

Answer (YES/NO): YES